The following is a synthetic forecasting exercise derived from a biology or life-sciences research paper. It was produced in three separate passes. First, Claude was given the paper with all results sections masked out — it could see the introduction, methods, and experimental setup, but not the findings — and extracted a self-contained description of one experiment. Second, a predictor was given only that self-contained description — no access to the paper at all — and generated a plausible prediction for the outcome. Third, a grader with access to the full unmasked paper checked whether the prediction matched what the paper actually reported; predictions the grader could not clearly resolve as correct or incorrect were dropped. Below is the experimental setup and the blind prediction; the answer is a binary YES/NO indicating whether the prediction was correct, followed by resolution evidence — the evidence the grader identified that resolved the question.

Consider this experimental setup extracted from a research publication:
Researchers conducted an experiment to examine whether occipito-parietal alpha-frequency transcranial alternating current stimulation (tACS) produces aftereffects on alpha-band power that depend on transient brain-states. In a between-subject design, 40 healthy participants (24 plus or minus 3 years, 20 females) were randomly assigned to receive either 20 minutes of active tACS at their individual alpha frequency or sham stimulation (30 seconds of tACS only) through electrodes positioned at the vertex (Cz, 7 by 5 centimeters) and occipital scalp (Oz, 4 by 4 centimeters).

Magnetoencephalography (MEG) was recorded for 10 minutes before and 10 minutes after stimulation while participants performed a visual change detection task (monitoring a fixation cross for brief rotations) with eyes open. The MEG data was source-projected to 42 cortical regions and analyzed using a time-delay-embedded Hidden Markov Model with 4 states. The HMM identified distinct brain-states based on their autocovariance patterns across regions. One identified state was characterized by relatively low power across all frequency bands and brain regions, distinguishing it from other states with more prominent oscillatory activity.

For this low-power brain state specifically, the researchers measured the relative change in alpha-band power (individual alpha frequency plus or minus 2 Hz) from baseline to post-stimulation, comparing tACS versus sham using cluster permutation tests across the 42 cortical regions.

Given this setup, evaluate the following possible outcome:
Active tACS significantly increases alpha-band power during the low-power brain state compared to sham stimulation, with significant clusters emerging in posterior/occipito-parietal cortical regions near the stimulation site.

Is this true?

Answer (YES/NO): NO